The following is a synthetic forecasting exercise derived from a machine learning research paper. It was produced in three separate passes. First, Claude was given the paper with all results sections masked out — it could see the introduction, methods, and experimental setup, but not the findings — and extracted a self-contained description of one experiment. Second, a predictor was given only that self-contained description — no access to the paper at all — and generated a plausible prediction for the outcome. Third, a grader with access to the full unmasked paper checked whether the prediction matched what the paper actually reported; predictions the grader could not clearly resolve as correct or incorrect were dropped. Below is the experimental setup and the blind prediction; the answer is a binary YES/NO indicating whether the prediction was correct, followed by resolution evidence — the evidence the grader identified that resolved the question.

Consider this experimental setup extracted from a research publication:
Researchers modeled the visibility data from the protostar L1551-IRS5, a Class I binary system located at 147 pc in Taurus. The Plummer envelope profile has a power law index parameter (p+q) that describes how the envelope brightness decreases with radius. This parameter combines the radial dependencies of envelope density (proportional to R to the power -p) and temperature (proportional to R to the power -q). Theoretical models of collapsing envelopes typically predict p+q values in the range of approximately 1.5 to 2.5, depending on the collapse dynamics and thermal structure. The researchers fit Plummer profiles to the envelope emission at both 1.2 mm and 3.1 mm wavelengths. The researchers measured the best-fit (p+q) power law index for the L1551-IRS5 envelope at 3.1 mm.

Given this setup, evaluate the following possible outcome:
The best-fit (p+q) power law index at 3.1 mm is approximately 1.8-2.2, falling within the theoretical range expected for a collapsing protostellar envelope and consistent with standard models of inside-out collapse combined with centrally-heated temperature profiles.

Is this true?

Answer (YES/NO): NO